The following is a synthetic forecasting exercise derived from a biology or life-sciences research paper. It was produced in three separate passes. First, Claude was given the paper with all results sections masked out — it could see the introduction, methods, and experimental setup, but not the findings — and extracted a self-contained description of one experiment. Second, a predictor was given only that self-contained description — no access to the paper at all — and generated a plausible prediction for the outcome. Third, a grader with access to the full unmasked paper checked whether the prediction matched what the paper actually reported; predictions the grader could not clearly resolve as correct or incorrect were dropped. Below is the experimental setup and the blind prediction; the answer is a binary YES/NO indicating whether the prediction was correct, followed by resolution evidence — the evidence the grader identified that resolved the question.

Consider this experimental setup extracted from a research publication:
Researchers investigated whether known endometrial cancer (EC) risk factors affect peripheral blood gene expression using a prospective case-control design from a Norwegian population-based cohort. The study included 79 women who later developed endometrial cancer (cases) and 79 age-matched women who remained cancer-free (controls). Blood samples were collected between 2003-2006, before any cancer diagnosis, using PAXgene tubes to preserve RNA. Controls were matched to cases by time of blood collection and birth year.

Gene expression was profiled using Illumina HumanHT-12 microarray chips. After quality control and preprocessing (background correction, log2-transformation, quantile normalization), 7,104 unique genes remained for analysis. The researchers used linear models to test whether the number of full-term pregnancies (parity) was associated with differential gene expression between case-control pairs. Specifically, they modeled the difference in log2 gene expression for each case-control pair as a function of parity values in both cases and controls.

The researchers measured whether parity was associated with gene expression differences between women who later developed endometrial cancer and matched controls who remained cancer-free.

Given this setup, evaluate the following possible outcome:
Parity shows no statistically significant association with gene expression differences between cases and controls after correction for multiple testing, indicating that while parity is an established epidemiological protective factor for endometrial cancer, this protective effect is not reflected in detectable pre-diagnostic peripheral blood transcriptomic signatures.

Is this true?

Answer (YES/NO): NO